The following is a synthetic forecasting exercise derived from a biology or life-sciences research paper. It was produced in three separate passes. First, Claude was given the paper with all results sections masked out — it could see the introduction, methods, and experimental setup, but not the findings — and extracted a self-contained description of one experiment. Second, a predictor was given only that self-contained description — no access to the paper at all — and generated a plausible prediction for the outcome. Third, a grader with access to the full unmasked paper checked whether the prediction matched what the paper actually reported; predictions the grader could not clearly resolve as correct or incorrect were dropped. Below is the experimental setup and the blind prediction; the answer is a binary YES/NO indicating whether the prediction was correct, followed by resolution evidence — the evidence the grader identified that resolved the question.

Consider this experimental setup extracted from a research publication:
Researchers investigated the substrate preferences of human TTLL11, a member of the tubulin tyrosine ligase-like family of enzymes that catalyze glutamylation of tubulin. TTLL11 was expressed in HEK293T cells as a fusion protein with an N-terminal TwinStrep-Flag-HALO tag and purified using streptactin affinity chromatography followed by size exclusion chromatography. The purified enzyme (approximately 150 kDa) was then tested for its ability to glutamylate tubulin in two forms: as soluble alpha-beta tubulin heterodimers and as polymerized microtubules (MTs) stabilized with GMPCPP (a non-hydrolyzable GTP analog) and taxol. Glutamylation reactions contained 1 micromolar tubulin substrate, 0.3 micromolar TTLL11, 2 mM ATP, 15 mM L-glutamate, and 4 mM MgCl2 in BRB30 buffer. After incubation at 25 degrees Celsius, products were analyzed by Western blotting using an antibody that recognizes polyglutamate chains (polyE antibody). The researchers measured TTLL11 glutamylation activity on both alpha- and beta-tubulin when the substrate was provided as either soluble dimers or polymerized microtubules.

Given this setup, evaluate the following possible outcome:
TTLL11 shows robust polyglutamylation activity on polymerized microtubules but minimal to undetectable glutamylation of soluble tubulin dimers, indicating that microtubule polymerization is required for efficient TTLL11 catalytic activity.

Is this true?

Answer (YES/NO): YES